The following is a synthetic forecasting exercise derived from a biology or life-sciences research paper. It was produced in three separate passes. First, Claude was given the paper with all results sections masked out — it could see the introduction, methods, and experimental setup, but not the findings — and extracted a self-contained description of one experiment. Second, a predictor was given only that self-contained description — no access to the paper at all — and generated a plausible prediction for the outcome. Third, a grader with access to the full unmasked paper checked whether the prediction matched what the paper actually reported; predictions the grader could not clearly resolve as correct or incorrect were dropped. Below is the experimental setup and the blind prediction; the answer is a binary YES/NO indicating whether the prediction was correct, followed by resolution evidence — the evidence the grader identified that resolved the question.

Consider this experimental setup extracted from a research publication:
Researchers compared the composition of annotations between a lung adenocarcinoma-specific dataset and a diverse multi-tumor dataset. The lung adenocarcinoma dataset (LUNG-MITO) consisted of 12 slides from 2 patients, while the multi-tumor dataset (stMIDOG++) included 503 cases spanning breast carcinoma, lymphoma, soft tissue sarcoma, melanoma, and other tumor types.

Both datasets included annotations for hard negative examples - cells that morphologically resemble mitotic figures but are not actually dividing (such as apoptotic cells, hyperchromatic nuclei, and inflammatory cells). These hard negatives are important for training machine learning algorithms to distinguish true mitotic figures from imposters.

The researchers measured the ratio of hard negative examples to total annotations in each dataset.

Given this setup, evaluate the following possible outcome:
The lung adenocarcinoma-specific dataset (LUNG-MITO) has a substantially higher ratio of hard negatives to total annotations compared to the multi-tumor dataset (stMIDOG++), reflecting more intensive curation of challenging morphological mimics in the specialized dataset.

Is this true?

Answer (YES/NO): NO